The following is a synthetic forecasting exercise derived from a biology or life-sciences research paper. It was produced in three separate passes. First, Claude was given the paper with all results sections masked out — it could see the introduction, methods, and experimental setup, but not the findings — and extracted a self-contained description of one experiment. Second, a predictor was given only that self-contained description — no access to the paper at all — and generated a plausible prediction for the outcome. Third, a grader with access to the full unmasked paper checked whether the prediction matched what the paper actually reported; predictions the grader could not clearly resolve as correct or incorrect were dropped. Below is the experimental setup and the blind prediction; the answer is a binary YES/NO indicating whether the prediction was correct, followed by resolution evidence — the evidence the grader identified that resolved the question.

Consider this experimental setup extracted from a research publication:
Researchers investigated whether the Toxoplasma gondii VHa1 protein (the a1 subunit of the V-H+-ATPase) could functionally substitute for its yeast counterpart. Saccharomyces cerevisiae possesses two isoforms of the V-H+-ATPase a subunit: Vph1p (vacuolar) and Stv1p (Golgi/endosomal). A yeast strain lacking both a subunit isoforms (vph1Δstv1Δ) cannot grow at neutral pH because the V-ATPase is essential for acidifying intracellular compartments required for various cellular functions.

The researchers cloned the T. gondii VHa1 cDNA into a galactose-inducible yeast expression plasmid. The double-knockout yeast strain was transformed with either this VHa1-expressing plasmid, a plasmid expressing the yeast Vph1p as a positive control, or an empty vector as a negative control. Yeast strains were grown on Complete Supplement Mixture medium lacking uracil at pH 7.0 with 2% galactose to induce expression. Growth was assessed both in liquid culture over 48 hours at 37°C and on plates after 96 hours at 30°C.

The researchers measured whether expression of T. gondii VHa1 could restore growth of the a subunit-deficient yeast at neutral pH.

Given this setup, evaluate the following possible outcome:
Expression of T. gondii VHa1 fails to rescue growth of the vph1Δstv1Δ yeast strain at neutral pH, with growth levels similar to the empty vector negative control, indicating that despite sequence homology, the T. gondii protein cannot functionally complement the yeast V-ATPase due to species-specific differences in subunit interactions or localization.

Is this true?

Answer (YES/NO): NO